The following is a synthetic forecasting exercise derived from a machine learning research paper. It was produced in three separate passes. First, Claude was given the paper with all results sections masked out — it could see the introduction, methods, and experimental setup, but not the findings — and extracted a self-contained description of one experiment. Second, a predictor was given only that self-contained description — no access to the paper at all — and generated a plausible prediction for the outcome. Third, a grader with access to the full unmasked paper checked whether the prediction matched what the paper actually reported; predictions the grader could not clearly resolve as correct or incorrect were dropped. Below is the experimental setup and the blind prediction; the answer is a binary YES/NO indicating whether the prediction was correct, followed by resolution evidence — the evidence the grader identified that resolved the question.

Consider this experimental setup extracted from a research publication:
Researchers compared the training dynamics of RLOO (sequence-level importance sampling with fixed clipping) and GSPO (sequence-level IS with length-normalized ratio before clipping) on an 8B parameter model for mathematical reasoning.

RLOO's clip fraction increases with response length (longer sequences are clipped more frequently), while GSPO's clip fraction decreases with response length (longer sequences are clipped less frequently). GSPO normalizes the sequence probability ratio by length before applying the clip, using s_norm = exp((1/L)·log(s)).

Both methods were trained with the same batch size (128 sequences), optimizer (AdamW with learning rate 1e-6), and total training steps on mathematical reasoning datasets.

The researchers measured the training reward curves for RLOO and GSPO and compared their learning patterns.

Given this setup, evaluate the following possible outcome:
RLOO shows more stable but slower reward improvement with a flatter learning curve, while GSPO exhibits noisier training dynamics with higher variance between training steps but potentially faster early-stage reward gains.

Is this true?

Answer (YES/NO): NO